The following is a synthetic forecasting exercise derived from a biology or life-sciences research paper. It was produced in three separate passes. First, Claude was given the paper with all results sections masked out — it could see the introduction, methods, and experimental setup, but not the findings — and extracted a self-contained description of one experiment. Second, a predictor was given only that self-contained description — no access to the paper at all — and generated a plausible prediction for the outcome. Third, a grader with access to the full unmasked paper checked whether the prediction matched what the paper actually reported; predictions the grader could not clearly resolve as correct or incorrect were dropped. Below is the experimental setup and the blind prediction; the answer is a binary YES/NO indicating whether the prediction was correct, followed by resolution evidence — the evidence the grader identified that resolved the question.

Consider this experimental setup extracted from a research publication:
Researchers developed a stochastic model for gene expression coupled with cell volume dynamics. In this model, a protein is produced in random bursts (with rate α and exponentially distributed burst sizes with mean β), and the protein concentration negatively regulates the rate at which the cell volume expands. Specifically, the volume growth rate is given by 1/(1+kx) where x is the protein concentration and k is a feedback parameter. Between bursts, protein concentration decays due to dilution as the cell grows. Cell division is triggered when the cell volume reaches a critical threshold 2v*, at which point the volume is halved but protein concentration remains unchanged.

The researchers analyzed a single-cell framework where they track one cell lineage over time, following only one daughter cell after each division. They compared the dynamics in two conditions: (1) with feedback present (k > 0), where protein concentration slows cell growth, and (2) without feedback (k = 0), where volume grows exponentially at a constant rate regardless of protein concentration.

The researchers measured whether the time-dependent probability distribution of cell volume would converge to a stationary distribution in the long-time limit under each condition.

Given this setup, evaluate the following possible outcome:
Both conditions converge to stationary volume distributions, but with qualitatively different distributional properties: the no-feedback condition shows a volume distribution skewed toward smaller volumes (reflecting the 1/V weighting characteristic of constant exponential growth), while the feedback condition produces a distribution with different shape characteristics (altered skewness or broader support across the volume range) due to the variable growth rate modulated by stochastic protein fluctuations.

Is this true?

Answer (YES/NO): NO